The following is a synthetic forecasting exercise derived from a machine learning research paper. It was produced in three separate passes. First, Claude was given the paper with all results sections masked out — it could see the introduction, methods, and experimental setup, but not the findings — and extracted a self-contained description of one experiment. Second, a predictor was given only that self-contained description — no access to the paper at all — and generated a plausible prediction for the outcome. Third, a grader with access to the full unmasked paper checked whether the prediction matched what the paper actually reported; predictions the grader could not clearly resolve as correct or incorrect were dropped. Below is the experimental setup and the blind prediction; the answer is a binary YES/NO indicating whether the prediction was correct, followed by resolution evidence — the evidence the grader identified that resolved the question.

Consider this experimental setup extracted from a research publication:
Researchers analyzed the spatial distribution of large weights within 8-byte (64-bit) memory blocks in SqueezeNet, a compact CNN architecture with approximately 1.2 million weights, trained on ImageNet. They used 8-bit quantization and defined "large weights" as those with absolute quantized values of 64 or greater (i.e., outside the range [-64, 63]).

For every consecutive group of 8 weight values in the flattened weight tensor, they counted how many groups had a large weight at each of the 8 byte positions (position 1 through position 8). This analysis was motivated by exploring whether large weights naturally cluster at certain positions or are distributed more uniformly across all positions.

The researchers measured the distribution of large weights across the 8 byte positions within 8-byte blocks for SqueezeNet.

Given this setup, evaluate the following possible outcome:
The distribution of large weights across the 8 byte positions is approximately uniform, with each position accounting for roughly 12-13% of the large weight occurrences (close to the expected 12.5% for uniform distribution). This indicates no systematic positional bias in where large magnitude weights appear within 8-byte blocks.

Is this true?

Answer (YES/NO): YES